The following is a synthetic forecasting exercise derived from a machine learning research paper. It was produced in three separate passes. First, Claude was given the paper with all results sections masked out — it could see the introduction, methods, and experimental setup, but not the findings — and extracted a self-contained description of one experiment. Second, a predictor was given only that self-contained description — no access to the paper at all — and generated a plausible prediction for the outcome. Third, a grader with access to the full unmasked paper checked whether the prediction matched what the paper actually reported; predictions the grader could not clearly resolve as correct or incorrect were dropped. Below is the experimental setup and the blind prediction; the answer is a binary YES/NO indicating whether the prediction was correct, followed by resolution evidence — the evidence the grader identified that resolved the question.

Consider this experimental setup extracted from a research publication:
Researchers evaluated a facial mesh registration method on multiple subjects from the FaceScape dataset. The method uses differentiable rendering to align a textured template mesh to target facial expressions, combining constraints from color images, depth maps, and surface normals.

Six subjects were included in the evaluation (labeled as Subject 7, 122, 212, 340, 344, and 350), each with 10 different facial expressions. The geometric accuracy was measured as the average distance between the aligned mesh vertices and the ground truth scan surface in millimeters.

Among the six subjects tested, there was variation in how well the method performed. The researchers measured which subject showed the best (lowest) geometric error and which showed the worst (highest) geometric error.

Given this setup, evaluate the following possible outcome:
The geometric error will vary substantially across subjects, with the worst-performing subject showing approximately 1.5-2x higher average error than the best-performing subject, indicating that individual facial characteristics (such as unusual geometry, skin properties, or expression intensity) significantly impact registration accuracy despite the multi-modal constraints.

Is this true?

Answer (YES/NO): NO